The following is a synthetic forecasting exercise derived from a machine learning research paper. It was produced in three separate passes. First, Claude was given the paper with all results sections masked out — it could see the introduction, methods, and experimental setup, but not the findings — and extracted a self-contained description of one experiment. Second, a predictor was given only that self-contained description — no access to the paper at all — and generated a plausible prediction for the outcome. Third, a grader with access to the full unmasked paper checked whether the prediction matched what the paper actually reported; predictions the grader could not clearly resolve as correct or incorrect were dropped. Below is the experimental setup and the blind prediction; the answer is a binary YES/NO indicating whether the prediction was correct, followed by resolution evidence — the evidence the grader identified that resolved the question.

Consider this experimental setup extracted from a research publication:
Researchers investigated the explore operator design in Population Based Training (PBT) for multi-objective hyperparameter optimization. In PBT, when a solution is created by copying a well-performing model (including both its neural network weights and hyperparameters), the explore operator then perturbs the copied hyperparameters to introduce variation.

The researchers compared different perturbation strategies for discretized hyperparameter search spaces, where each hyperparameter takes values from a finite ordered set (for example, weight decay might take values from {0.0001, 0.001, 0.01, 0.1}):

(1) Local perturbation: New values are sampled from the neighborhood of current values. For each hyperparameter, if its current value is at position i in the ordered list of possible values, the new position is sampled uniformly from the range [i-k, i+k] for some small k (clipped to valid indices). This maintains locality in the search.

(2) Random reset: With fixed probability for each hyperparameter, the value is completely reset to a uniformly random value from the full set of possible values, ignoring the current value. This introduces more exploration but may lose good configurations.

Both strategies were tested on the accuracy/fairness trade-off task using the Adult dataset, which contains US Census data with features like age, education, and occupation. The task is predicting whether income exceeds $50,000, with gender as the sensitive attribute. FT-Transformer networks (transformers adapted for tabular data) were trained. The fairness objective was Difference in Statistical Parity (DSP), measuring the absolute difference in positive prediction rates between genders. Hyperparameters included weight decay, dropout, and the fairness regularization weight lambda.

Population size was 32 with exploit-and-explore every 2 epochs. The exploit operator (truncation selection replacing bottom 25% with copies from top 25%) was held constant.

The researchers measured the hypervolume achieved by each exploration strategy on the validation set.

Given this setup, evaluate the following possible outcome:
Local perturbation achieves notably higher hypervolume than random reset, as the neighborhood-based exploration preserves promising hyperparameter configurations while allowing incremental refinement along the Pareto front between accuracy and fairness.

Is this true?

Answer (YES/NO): NO